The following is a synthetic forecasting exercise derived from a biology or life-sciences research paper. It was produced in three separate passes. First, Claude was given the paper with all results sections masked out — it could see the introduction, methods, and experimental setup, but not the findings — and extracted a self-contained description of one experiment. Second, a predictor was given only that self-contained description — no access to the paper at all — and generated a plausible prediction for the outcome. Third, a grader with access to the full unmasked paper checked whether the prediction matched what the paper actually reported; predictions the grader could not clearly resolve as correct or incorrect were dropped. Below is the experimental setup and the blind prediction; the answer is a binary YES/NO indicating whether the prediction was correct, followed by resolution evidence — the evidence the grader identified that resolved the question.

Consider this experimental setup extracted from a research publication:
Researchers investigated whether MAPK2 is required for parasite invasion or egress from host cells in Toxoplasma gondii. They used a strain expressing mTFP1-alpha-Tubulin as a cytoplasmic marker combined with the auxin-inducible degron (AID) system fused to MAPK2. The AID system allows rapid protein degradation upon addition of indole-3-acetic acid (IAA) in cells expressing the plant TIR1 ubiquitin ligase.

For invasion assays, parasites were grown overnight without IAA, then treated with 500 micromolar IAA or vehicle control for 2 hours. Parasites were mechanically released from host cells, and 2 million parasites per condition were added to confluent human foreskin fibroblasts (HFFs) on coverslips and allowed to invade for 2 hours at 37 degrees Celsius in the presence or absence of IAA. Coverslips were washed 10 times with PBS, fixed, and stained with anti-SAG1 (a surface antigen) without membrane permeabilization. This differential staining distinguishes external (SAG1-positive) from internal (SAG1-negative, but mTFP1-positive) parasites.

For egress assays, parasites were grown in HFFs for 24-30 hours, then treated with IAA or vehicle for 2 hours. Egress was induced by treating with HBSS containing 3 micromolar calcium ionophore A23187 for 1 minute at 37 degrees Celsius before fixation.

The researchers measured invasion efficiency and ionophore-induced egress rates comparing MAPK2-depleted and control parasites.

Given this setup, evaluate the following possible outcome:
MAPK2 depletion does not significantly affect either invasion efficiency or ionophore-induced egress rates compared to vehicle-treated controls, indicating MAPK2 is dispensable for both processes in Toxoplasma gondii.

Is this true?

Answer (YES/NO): YES